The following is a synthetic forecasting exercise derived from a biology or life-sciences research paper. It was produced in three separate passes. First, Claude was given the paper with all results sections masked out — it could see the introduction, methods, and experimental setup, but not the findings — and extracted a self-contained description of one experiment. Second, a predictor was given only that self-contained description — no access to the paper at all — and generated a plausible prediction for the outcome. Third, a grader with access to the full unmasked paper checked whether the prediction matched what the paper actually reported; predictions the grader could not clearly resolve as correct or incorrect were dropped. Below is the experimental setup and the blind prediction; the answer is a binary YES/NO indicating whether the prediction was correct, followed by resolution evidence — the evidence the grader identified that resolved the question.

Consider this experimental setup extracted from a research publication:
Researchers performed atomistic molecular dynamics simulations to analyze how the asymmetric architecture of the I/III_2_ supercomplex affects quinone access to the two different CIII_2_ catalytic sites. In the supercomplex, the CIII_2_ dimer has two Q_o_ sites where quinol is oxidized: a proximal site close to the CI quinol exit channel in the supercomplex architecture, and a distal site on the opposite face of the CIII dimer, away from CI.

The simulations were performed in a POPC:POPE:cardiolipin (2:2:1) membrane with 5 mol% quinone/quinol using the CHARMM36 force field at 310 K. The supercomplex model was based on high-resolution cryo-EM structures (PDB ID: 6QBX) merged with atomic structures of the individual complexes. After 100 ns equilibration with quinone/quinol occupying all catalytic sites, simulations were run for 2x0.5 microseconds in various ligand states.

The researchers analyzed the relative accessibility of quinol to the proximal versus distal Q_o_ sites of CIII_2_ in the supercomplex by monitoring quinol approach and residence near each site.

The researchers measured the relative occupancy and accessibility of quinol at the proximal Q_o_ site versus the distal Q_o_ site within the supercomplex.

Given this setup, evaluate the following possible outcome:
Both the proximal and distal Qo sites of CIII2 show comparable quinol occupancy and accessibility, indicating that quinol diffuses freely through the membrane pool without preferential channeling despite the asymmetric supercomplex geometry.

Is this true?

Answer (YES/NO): NO